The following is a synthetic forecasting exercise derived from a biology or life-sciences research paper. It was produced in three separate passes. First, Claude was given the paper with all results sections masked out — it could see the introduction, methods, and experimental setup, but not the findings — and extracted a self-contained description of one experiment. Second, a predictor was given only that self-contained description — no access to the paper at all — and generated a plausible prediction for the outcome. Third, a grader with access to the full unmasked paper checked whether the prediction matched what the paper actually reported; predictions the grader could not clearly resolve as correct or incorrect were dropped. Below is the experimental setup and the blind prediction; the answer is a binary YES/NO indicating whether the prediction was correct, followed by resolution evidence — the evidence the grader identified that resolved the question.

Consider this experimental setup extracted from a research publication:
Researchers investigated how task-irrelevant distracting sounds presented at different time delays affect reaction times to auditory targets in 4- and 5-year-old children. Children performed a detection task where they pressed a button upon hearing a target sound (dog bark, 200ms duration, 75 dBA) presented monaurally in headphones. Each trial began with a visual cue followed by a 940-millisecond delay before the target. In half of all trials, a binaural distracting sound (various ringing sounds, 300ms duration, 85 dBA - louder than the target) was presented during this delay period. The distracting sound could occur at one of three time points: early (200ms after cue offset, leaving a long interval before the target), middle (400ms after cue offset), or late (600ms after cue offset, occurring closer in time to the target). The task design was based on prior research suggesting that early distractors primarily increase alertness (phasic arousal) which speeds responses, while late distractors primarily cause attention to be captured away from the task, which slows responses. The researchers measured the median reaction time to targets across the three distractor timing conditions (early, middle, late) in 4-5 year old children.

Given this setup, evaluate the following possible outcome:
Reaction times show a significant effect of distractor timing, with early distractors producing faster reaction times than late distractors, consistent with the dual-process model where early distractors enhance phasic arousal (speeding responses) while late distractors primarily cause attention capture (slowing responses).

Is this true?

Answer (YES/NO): YES